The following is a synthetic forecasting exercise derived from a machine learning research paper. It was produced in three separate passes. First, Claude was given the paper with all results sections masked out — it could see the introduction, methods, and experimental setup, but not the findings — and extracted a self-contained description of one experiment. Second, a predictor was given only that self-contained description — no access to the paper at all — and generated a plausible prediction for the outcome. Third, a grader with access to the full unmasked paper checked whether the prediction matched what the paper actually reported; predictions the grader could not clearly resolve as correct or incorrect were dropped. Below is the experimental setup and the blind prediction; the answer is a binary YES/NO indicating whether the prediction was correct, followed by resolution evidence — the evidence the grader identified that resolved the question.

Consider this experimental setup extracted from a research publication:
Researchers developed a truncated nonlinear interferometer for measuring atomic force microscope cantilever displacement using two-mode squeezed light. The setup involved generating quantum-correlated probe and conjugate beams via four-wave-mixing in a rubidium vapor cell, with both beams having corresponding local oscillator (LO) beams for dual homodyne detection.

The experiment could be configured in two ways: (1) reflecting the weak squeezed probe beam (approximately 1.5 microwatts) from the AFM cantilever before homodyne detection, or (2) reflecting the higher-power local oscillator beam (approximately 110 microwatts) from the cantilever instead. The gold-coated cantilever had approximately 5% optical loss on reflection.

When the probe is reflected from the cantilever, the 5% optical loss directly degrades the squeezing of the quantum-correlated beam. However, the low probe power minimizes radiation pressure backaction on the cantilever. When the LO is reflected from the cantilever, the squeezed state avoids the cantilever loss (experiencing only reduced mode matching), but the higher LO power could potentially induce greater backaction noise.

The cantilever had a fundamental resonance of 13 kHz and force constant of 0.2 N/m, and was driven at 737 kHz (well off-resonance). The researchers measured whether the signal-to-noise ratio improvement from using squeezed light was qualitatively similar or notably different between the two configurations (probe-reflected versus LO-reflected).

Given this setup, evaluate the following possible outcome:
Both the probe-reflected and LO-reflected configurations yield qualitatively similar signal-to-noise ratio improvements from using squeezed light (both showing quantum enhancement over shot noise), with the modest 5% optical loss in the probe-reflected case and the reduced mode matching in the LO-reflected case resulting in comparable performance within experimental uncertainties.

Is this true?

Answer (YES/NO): YES